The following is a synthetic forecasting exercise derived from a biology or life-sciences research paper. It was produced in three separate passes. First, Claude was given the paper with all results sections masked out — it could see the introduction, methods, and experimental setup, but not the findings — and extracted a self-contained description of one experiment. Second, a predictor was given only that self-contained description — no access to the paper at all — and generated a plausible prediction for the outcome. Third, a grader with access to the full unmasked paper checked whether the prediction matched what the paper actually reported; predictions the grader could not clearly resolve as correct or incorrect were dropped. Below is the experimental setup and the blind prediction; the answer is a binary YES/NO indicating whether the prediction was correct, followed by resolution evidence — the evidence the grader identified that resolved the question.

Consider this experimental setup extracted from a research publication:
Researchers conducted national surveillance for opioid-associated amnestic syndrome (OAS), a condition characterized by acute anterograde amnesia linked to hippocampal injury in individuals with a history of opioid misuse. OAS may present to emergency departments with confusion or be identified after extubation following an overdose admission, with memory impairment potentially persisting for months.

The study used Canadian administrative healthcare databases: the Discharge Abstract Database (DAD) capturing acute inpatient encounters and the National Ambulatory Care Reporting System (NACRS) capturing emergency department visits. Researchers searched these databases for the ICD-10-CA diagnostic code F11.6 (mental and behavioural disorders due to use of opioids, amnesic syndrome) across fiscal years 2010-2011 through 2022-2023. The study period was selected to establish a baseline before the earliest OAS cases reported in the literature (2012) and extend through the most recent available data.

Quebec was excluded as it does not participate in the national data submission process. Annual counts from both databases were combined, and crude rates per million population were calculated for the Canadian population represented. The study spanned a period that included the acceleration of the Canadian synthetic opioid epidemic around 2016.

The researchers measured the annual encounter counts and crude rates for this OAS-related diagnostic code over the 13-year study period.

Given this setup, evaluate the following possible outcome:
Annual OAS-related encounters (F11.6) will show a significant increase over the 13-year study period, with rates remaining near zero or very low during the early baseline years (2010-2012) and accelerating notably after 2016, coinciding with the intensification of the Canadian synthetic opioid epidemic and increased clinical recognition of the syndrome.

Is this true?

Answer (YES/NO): NO